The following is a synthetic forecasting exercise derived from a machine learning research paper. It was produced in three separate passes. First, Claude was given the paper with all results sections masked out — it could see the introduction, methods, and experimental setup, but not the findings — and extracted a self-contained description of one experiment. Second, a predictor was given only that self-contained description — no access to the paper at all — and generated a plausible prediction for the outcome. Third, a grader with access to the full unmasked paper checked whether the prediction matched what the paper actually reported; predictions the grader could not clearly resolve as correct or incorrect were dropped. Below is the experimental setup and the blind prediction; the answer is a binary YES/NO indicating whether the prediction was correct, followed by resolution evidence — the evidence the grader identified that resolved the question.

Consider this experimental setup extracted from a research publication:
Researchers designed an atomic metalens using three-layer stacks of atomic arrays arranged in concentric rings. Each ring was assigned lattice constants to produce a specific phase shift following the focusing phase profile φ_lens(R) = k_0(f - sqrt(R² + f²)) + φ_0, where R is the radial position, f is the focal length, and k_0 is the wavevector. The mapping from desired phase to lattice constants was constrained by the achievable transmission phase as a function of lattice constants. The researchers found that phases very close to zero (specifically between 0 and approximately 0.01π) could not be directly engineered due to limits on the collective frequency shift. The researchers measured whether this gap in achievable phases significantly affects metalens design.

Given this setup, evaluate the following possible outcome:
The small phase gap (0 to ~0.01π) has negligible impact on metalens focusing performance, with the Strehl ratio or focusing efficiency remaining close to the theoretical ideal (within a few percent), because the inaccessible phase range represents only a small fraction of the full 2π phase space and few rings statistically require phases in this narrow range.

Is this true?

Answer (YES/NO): YES